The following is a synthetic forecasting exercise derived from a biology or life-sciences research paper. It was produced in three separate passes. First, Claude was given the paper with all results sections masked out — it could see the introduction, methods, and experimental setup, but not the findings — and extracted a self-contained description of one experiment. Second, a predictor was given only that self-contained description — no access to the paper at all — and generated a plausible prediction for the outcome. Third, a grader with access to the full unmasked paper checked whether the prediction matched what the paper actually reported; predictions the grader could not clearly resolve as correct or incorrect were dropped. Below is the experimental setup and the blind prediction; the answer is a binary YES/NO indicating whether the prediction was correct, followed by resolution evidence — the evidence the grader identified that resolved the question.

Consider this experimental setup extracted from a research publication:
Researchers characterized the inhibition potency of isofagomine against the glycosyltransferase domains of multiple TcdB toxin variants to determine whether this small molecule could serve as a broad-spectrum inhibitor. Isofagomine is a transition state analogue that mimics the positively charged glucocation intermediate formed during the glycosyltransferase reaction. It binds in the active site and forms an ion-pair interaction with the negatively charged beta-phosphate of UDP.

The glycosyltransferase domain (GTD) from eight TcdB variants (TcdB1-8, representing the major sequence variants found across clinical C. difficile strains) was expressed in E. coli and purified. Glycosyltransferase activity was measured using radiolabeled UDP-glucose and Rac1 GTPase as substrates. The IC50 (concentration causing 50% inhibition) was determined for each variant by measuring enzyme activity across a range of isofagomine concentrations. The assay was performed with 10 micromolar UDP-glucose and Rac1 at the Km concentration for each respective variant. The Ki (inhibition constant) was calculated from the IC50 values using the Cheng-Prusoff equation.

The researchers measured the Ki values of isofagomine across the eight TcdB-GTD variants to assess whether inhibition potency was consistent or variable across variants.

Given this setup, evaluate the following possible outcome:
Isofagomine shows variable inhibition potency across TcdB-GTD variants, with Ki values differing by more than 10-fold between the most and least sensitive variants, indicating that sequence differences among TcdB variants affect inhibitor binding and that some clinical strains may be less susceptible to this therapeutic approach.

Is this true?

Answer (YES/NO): YES